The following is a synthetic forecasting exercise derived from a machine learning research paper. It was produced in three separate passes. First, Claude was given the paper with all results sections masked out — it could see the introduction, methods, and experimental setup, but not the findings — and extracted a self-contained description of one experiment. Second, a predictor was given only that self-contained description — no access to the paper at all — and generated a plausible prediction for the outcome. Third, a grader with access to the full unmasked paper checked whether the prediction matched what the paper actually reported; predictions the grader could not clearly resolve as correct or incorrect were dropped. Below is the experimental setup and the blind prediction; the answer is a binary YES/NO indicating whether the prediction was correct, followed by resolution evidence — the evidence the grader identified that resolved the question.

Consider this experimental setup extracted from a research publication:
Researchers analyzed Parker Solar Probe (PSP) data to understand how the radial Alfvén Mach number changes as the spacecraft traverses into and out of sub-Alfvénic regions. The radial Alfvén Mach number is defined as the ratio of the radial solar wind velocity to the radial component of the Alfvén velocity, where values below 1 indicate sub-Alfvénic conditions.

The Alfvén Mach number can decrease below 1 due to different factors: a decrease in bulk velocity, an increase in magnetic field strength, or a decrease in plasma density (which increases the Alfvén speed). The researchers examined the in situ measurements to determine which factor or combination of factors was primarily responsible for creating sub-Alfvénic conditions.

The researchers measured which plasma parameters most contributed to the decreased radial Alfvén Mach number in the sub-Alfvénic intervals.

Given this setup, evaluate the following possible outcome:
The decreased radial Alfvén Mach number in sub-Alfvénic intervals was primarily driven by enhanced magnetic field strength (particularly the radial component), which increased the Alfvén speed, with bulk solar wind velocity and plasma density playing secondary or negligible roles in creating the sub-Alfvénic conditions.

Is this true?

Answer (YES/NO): NO